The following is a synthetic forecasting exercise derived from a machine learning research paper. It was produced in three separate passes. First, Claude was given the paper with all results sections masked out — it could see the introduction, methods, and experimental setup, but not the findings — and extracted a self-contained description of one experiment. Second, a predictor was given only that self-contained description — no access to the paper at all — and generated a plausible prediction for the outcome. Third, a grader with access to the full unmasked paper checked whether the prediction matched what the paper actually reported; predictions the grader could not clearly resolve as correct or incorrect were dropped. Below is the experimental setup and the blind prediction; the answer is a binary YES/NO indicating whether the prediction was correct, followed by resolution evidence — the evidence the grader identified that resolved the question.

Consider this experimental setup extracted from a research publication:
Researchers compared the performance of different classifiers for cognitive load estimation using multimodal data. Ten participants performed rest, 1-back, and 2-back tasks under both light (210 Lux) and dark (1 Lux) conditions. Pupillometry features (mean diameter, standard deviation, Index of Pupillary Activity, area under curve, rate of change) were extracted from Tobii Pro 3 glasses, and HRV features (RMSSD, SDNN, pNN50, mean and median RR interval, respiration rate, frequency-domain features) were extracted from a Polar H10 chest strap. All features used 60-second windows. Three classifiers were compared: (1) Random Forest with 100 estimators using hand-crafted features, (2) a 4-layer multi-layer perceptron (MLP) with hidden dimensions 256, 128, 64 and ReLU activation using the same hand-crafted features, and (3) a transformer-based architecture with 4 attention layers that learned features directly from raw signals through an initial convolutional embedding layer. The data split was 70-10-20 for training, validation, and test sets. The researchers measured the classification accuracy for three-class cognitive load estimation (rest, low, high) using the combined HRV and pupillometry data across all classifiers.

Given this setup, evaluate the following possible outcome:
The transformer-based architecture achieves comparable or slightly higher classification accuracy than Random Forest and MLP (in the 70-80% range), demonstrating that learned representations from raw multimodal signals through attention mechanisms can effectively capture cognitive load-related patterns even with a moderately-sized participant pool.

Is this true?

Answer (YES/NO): NO